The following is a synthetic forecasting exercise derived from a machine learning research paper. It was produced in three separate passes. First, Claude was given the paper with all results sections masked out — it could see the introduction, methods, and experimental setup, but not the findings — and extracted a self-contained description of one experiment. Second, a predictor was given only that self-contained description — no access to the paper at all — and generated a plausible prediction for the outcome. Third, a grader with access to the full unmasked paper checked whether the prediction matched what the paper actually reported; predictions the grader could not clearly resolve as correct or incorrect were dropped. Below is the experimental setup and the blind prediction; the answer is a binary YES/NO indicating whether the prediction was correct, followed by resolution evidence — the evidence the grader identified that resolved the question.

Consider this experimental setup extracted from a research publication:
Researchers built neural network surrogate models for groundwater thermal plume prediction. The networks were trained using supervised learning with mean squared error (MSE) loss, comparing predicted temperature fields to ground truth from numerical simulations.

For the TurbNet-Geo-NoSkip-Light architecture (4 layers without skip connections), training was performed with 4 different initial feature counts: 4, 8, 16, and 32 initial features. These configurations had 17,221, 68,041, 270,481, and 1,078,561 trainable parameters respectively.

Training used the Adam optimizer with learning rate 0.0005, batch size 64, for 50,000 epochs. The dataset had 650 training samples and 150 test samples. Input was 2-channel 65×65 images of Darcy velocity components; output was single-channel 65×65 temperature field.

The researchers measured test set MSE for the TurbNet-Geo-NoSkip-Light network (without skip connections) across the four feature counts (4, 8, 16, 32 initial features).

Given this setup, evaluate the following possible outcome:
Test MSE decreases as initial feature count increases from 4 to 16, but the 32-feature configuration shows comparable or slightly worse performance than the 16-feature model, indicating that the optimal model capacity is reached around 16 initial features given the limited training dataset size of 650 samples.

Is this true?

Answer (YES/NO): NO